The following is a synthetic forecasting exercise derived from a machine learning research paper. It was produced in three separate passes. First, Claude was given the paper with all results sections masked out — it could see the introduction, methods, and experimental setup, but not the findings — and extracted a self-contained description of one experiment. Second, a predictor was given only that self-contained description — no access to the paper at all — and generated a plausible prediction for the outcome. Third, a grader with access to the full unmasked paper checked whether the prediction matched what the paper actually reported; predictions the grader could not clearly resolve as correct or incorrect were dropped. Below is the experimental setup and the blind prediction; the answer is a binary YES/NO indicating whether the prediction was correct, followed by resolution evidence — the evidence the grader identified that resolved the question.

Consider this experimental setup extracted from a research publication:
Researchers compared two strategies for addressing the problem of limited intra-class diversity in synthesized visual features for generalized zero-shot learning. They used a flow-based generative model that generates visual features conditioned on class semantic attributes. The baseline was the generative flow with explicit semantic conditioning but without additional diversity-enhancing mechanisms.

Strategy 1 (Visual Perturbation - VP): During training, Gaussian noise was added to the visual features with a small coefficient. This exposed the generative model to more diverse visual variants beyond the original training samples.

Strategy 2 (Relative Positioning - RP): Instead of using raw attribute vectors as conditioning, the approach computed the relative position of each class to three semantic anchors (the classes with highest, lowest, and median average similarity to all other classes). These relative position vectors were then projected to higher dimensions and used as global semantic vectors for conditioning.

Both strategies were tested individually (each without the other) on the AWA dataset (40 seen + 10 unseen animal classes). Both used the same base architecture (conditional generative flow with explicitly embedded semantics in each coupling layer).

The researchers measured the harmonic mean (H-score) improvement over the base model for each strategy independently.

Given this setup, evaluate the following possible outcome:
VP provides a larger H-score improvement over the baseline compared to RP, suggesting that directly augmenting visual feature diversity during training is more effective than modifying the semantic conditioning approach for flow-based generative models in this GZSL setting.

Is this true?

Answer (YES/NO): YES